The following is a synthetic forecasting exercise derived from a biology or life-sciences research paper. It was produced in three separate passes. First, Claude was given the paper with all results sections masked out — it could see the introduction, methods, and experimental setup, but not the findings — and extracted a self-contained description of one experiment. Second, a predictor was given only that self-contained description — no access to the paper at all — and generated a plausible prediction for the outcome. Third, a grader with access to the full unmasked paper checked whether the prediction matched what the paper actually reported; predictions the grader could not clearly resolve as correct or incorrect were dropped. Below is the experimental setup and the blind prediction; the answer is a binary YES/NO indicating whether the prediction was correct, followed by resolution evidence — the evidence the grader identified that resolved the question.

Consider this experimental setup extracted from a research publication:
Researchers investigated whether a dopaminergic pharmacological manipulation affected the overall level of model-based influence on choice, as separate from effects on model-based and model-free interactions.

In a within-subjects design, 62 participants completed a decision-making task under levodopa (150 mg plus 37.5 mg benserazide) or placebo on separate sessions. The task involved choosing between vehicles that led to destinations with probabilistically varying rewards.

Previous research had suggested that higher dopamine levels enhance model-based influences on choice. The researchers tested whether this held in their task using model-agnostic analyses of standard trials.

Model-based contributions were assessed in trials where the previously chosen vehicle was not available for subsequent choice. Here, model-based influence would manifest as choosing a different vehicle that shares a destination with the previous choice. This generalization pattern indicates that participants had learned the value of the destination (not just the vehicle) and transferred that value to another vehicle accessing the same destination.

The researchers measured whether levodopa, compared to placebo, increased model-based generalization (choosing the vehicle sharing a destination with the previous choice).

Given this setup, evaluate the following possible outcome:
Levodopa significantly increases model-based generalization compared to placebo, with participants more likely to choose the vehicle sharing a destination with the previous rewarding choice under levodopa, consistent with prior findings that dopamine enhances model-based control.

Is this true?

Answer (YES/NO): NO